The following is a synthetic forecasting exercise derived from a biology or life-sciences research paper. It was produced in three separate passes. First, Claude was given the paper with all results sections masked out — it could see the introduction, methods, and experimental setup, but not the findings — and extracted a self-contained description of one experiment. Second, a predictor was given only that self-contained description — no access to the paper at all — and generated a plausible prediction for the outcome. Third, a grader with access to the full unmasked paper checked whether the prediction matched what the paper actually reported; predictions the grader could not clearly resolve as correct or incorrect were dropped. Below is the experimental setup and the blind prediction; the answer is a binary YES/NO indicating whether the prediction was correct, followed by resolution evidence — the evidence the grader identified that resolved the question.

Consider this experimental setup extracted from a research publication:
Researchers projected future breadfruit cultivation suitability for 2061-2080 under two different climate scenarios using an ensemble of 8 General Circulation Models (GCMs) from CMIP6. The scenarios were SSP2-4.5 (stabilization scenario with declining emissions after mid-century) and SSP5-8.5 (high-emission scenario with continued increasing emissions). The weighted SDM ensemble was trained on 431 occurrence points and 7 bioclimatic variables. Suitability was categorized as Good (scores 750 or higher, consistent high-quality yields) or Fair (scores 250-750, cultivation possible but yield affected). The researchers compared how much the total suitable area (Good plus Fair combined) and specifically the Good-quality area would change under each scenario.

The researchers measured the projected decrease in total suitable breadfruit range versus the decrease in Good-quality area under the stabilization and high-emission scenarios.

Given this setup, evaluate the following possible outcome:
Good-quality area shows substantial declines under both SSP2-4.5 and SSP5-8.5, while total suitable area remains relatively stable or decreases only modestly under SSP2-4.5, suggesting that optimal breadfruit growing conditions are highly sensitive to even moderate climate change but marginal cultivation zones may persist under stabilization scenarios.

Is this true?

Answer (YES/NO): YES